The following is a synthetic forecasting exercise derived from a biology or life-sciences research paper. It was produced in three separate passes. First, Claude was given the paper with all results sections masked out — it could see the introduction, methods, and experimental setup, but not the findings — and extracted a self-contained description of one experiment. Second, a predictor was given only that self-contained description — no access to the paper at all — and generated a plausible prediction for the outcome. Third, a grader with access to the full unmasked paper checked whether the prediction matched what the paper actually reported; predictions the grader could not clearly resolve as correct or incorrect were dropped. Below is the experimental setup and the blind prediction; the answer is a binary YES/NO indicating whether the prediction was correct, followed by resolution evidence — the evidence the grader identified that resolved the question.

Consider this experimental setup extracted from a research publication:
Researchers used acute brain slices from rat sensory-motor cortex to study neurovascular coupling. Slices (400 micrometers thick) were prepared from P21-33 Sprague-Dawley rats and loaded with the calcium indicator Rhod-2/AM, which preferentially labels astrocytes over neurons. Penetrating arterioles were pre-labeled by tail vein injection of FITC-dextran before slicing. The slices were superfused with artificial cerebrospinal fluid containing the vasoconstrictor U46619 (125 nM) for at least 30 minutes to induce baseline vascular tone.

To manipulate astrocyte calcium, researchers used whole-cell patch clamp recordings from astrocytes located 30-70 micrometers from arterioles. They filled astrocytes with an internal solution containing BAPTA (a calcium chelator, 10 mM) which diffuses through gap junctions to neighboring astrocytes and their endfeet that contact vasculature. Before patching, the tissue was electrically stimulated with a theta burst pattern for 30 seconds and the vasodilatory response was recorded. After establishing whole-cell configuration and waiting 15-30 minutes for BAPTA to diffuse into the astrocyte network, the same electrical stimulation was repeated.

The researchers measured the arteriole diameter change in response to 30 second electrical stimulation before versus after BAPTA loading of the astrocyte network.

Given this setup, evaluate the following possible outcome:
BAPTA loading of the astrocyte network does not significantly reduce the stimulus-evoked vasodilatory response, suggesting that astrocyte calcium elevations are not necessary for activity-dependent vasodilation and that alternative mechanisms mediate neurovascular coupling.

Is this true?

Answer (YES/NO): NO